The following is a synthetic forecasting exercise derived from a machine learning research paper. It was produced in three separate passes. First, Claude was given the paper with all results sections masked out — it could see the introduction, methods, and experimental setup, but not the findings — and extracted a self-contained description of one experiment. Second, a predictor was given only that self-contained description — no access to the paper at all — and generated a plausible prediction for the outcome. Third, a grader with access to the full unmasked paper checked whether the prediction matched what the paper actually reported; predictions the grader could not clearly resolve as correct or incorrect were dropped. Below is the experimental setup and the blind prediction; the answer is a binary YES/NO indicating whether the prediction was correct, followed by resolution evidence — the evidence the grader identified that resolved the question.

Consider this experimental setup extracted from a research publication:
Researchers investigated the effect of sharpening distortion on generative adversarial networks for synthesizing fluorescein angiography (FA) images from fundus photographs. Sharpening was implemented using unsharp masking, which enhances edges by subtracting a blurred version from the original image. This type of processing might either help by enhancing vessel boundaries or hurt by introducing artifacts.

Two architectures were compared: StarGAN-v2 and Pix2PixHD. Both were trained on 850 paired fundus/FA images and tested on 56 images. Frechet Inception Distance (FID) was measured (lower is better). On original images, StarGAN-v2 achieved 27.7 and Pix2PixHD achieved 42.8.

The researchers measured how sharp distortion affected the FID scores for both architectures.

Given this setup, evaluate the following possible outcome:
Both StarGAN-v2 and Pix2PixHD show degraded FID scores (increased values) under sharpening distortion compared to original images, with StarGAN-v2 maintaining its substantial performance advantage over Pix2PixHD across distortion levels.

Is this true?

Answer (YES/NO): NO